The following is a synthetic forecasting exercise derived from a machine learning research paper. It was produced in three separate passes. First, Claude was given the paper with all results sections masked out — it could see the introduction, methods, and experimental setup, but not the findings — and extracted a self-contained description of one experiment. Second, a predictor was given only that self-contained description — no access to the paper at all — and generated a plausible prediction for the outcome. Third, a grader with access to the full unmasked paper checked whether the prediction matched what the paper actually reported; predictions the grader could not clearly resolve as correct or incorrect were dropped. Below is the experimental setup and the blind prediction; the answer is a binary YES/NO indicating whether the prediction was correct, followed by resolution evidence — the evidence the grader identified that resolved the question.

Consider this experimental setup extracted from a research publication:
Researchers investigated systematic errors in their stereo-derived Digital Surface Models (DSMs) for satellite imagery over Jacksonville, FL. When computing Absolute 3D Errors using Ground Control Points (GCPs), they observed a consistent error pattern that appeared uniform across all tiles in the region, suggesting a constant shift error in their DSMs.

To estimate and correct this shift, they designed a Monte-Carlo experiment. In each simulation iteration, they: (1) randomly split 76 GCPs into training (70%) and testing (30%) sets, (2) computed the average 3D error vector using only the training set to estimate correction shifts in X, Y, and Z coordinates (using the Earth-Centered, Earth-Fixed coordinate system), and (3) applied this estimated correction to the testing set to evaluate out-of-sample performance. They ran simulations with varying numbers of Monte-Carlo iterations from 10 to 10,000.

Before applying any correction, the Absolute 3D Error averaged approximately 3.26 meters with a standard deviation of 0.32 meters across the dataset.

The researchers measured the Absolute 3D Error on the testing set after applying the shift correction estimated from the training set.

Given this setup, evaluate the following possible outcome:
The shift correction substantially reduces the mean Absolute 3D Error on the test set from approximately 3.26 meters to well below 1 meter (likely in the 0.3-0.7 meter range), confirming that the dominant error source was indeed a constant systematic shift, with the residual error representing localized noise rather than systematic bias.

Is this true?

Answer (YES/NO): NO